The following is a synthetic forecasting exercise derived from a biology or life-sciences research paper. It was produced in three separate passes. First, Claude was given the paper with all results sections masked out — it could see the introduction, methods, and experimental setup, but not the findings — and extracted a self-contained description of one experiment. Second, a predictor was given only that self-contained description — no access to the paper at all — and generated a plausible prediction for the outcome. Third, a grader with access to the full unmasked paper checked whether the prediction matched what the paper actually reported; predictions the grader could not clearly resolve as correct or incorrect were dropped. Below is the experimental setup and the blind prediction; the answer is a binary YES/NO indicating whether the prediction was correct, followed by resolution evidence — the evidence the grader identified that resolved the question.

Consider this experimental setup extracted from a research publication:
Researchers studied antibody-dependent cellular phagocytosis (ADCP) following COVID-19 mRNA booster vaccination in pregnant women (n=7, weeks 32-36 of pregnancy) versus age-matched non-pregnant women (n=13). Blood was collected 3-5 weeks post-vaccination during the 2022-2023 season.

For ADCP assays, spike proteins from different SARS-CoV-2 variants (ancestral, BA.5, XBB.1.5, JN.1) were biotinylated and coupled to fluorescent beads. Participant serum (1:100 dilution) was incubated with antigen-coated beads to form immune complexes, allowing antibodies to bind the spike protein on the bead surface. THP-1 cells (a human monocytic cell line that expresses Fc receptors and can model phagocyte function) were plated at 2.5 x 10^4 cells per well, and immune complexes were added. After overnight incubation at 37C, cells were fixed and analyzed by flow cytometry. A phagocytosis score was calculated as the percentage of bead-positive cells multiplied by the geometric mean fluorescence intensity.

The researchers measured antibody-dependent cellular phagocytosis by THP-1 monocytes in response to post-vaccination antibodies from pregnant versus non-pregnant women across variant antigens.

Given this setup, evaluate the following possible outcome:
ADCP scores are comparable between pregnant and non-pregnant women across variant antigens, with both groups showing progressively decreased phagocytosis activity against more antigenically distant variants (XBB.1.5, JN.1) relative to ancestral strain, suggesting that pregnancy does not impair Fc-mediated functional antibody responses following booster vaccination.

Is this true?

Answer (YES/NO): NO